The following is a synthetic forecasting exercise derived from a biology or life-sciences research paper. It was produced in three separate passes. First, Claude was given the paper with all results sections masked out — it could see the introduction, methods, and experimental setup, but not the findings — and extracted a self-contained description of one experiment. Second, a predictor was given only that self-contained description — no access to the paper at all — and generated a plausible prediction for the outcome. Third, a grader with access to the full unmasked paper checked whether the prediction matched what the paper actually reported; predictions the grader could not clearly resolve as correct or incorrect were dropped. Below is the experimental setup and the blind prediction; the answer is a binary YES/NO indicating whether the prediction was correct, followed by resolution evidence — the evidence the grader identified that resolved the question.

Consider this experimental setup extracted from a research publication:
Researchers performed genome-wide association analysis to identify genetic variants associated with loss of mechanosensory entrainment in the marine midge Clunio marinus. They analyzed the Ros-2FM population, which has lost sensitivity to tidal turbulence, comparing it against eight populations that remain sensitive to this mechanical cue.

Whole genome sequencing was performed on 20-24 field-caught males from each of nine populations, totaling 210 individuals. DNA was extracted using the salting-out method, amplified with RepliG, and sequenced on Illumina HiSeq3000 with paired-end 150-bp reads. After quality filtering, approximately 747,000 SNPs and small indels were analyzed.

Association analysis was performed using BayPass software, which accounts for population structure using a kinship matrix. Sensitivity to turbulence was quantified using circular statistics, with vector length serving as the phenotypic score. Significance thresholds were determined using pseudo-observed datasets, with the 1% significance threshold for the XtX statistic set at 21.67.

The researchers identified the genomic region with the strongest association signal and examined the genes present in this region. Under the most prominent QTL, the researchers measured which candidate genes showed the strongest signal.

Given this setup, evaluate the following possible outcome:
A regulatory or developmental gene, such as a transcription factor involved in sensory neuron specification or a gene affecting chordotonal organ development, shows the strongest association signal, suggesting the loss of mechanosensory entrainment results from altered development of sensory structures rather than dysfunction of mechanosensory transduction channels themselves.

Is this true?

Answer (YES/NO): YES